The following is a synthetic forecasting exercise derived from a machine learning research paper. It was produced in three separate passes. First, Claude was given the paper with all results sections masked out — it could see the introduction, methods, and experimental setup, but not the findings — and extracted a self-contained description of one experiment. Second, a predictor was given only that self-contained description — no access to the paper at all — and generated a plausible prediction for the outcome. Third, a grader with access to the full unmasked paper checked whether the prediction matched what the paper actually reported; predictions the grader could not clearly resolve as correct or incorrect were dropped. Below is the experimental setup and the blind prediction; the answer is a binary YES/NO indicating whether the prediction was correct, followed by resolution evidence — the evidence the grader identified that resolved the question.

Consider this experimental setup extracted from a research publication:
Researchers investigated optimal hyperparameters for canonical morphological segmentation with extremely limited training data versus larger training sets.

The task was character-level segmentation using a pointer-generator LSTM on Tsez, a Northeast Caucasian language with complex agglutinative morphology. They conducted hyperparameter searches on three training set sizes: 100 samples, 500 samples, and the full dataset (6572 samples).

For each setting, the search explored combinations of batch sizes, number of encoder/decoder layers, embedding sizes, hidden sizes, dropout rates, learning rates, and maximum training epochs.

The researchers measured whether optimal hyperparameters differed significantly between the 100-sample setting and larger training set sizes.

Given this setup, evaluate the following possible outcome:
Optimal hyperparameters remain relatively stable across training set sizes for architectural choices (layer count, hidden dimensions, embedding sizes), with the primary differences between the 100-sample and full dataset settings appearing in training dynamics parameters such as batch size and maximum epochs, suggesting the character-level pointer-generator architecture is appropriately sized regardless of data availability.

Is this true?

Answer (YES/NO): NO